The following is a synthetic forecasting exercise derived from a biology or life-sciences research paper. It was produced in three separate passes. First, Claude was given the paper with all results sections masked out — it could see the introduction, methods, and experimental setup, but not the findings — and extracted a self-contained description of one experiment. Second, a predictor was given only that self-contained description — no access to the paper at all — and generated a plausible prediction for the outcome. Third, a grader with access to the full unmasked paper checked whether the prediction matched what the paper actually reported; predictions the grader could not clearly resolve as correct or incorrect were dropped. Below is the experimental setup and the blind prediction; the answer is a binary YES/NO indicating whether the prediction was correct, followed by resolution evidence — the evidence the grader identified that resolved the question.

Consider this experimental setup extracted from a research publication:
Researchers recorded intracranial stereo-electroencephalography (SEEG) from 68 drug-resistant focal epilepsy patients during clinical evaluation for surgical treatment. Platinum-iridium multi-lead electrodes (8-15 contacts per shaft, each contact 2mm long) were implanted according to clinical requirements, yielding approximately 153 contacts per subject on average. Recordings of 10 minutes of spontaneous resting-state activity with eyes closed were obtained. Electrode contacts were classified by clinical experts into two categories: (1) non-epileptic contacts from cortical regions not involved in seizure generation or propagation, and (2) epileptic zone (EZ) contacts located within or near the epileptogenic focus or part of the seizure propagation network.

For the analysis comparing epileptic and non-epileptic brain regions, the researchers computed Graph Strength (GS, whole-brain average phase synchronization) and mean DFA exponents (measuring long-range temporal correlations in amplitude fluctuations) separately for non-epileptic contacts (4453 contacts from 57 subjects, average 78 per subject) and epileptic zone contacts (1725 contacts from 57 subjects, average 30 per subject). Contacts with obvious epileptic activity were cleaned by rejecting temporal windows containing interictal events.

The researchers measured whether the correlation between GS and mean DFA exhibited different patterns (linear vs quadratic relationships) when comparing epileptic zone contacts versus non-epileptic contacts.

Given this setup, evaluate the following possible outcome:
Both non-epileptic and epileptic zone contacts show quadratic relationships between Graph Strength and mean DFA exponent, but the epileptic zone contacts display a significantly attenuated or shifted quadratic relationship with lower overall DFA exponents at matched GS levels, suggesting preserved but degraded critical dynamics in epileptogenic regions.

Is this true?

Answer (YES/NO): NO